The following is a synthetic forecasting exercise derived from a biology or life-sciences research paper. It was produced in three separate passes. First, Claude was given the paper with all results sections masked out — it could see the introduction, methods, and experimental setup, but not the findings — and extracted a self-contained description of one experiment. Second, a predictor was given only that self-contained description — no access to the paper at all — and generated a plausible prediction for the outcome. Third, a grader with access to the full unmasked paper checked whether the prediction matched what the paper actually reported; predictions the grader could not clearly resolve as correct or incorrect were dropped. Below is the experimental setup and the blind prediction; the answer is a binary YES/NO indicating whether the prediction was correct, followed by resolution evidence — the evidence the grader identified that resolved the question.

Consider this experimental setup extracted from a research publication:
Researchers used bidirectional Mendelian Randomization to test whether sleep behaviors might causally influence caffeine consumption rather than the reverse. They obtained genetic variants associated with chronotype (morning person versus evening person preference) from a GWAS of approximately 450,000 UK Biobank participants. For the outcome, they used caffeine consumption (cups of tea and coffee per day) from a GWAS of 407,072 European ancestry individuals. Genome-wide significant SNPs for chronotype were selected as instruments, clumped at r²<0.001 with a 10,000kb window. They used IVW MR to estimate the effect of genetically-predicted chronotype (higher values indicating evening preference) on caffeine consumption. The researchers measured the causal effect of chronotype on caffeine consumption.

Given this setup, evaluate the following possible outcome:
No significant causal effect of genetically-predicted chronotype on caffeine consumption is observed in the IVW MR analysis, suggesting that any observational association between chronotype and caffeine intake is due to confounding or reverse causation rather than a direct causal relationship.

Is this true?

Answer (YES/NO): NO